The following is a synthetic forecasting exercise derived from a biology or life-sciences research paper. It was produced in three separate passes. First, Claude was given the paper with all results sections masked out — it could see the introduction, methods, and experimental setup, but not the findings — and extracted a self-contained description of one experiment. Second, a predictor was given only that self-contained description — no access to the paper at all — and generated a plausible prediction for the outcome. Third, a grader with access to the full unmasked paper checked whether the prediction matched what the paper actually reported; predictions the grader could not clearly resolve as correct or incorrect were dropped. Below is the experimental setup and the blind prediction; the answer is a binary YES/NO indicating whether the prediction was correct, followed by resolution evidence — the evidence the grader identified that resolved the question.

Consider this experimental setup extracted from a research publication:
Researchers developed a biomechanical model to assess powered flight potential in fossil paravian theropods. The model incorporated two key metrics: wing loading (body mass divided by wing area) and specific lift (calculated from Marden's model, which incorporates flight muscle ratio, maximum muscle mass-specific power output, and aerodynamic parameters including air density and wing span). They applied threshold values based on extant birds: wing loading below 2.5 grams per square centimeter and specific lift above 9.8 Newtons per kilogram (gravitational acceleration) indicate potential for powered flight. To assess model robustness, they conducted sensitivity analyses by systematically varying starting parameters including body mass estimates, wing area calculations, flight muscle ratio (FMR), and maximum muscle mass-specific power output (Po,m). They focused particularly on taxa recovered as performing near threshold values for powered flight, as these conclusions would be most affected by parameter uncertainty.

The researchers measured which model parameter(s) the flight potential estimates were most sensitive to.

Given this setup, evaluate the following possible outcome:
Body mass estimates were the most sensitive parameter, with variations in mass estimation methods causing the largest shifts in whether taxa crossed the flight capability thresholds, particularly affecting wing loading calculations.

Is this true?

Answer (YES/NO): NO